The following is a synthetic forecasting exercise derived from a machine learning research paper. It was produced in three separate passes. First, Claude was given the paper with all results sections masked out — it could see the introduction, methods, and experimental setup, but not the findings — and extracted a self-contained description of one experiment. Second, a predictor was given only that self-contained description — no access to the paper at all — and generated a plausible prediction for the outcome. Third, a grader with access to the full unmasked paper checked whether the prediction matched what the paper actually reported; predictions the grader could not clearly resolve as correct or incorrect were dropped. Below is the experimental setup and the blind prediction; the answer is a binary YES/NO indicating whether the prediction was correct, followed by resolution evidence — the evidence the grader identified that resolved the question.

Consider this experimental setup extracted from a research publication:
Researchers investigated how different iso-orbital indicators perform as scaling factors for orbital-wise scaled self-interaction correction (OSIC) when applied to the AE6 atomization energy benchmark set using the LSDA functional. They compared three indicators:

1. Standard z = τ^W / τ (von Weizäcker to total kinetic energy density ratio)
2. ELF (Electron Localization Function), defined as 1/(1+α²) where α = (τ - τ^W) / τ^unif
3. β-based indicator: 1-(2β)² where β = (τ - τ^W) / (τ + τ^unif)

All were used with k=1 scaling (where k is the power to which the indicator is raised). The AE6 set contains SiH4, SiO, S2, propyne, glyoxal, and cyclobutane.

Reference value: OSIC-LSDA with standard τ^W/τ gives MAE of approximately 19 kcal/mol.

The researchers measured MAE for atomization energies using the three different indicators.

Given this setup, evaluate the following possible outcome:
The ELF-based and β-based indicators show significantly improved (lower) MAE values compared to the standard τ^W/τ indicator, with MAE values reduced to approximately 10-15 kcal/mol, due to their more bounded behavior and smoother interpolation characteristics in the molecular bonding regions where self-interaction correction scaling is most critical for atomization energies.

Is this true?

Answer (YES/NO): NO